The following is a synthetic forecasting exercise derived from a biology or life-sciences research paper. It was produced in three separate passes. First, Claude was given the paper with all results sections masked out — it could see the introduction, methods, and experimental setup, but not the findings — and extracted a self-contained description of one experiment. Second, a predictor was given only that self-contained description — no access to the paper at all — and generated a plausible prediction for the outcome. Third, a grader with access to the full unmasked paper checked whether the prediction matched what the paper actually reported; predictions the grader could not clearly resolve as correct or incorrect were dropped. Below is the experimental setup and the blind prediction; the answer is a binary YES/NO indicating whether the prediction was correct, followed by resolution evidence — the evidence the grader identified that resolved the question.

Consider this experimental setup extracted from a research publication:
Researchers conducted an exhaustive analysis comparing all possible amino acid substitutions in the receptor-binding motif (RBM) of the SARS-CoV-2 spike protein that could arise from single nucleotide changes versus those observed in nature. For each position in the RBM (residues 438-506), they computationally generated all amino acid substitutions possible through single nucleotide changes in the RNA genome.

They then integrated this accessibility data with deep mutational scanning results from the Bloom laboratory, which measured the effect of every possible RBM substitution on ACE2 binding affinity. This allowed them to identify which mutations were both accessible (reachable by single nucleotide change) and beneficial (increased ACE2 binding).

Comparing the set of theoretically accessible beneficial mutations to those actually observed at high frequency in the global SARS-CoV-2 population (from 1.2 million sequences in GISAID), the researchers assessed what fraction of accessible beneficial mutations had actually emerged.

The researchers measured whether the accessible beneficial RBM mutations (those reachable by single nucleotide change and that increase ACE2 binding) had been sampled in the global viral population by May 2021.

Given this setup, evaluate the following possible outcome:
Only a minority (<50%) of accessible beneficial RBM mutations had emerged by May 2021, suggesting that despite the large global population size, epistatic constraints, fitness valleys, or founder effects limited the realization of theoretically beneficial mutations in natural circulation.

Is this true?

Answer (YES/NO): NO